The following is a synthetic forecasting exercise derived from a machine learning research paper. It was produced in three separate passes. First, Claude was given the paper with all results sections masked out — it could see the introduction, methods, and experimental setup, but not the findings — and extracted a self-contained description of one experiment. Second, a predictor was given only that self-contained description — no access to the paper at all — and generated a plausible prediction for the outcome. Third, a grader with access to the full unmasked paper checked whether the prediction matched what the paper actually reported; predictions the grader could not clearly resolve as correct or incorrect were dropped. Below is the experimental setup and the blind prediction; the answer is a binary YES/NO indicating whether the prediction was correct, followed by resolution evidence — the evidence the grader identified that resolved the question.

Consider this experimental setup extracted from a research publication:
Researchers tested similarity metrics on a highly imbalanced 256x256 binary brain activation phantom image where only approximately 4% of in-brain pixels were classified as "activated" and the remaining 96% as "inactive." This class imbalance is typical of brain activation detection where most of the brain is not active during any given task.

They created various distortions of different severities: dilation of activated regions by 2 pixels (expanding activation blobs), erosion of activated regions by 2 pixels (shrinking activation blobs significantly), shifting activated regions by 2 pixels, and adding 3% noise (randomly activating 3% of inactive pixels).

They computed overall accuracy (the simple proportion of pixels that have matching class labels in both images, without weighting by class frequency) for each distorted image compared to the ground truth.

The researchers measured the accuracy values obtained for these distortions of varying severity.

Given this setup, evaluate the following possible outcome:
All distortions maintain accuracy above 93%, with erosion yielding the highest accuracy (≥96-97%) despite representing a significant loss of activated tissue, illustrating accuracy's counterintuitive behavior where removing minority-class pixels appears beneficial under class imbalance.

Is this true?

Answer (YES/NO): NO